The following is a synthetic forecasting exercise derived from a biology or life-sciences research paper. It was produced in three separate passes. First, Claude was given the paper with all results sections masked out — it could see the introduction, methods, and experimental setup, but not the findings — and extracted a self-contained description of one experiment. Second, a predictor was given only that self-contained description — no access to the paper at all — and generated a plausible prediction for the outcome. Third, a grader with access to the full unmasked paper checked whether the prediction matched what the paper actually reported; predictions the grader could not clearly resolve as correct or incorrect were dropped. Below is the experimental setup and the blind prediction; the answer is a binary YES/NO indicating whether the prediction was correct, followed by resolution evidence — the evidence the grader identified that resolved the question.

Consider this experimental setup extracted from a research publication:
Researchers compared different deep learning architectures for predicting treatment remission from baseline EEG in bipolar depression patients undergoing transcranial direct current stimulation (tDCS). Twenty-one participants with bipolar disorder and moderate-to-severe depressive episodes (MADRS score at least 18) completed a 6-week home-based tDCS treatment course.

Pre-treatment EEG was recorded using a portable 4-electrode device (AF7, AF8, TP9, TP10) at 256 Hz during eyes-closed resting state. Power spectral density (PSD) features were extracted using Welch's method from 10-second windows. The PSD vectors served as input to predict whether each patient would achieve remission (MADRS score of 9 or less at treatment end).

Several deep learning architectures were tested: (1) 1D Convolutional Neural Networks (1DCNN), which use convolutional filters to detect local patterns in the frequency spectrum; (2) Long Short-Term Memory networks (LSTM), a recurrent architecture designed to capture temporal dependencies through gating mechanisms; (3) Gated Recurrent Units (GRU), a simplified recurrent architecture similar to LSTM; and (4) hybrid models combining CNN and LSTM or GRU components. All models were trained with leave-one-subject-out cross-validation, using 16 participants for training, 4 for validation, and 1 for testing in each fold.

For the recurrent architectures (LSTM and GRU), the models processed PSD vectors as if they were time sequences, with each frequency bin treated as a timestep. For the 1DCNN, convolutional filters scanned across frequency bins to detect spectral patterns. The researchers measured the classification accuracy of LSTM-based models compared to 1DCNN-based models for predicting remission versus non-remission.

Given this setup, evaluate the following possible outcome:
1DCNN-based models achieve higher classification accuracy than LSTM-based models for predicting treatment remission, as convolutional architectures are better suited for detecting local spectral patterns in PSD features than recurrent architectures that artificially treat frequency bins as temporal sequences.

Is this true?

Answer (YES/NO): YES